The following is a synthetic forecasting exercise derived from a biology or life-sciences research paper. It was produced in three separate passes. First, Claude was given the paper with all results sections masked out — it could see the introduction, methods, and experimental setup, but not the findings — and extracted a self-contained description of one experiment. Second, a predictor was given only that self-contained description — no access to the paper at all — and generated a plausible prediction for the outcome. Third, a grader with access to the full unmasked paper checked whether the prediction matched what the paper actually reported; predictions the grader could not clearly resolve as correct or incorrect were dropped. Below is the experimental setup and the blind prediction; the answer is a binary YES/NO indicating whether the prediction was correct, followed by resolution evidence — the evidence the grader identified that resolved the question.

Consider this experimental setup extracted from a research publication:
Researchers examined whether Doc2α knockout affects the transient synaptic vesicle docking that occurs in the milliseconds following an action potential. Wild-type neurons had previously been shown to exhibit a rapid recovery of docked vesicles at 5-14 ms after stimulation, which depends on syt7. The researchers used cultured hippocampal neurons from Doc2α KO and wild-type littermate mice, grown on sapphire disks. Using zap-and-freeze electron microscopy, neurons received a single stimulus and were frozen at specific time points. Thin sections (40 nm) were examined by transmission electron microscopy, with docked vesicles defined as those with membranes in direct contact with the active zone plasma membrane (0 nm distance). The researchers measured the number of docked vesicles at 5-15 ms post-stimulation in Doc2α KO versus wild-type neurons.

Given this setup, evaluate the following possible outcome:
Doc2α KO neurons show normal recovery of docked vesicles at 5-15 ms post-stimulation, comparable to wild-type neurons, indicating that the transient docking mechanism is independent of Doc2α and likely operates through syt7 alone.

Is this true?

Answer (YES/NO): NO